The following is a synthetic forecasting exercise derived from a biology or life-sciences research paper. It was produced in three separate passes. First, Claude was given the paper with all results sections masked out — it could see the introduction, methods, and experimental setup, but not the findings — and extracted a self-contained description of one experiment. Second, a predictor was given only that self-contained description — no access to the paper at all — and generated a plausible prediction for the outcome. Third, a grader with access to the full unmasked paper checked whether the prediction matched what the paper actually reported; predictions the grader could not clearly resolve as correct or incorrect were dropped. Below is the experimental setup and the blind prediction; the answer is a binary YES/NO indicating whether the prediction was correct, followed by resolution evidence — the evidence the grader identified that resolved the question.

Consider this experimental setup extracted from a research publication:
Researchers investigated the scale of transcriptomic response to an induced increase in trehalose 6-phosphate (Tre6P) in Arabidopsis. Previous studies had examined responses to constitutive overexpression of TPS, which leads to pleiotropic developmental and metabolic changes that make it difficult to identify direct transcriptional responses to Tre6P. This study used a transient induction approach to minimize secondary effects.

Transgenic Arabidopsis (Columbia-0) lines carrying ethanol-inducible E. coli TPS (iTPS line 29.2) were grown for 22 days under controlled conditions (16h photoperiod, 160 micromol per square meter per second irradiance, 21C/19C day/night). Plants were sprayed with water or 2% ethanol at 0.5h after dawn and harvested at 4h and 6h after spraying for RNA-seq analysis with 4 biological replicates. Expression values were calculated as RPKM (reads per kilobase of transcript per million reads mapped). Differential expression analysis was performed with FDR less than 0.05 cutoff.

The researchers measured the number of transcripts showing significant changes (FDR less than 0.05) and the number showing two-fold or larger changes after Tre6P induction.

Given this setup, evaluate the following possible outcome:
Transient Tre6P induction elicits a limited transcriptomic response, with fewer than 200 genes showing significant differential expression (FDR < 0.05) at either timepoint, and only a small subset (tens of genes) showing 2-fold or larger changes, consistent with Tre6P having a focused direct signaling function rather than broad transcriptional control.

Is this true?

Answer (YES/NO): NO